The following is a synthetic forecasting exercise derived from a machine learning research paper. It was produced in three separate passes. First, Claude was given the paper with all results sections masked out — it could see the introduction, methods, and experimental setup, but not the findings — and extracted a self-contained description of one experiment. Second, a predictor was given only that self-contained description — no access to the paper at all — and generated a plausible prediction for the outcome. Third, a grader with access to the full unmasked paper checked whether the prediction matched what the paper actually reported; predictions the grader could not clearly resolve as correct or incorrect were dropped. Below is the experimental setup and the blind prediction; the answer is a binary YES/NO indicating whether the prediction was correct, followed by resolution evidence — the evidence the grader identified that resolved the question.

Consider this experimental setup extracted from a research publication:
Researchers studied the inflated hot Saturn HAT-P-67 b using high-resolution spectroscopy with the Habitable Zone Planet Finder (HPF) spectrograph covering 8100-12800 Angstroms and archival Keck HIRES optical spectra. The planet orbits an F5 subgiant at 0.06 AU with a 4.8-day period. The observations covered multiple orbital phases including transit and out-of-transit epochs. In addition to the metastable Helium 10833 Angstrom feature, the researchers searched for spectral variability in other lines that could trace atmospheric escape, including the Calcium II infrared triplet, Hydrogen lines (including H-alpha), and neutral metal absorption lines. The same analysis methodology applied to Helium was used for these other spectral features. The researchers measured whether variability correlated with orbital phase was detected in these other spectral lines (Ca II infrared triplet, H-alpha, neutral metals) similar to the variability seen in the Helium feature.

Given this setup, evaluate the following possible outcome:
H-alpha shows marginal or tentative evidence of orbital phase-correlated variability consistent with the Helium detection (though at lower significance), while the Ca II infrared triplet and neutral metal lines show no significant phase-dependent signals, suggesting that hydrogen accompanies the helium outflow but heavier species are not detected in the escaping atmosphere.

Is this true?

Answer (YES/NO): NO